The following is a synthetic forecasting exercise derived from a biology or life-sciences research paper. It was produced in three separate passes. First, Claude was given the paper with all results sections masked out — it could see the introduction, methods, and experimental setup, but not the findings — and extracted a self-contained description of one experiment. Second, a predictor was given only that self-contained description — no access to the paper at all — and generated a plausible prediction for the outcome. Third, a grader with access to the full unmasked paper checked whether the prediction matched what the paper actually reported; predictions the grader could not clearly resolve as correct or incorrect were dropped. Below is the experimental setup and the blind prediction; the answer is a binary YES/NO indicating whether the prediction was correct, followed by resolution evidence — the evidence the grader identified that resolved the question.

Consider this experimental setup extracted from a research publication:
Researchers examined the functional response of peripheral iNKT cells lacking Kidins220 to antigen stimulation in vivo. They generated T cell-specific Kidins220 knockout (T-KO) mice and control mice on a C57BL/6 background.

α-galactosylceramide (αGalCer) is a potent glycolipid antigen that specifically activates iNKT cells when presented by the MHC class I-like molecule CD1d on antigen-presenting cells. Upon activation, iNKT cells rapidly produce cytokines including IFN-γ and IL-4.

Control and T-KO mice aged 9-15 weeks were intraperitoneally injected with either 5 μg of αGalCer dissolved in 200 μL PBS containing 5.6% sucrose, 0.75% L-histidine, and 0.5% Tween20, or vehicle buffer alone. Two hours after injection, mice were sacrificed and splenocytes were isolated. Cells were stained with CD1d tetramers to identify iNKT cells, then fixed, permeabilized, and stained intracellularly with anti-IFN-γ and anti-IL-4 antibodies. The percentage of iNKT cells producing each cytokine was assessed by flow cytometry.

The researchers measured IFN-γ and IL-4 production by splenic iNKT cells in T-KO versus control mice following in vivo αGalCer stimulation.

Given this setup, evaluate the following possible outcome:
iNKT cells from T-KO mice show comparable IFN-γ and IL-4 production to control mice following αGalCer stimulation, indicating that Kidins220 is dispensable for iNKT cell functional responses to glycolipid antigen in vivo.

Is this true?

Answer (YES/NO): NO